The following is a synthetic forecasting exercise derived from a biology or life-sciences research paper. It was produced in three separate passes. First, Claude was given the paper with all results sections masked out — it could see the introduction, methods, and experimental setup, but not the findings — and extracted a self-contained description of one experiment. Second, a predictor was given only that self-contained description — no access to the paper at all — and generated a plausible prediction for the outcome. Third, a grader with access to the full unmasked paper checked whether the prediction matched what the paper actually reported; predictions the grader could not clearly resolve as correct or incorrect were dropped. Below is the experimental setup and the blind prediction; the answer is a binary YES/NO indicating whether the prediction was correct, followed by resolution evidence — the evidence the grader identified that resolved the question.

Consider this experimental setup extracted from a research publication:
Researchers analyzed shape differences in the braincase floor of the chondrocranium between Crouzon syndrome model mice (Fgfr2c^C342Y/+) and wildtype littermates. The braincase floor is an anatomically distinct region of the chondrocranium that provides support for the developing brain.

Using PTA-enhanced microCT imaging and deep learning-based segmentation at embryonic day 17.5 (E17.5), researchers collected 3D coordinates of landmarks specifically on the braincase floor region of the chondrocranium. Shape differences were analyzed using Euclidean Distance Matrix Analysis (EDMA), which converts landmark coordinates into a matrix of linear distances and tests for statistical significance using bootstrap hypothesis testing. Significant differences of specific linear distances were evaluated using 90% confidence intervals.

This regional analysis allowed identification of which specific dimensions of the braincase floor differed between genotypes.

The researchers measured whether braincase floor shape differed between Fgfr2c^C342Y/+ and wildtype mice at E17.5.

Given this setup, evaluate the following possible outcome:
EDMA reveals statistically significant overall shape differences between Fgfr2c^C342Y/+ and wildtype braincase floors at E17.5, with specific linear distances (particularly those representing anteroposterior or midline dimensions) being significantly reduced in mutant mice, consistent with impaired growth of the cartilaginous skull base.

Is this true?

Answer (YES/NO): NO